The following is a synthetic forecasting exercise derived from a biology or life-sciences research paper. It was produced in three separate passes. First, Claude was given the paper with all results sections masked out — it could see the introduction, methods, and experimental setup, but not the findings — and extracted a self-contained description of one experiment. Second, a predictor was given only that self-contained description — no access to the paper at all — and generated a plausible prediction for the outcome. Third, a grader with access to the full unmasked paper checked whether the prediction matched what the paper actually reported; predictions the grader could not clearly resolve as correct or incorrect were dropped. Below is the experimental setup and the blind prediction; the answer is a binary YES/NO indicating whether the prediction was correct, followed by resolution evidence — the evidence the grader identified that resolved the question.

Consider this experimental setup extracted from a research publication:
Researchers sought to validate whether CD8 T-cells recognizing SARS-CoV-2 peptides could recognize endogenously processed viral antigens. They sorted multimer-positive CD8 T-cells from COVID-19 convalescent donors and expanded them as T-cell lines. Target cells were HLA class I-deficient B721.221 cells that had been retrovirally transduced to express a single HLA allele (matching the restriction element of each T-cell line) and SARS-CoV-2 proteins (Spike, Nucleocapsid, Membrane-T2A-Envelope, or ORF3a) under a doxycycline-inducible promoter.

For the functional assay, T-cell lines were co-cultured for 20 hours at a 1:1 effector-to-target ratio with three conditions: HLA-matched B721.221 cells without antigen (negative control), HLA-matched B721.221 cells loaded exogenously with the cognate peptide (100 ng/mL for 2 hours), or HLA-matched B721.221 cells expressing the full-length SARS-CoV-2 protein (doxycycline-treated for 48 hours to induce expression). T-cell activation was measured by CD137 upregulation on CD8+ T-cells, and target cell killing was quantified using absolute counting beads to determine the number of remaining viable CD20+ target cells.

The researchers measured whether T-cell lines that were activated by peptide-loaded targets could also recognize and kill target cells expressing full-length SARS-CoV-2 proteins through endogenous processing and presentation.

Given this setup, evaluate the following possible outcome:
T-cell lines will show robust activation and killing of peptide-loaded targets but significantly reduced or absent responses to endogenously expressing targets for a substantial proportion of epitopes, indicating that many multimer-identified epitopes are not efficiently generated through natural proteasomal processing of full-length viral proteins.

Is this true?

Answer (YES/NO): NO